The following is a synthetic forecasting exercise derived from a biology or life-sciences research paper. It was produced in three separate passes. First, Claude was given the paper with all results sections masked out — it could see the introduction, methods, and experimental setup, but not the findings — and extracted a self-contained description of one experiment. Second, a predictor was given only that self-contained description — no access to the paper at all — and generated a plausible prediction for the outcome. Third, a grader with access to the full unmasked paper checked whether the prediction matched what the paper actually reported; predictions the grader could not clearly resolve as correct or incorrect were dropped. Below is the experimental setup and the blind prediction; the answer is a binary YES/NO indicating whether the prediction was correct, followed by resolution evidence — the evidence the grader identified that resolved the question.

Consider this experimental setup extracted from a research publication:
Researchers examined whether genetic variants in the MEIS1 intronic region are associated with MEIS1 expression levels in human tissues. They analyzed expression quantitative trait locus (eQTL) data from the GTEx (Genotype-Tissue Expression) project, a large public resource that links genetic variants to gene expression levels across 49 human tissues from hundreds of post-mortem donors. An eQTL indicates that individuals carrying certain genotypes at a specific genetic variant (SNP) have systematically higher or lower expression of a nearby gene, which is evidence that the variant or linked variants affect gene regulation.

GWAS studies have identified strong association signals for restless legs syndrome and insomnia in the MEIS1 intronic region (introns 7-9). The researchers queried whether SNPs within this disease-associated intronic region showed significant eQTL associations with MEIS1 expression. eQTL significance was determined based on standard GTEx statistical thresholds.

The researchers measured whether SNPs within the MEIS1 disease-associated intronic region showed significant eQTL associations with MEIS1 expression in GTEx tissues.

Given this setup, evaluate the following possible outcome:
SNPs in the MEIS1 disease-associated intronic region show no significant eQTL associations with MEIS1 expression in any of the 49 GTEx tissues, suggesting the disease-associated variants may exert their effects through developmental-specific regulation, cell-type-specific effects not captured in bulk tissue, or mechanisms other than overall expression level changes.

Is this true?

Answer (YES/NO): NO